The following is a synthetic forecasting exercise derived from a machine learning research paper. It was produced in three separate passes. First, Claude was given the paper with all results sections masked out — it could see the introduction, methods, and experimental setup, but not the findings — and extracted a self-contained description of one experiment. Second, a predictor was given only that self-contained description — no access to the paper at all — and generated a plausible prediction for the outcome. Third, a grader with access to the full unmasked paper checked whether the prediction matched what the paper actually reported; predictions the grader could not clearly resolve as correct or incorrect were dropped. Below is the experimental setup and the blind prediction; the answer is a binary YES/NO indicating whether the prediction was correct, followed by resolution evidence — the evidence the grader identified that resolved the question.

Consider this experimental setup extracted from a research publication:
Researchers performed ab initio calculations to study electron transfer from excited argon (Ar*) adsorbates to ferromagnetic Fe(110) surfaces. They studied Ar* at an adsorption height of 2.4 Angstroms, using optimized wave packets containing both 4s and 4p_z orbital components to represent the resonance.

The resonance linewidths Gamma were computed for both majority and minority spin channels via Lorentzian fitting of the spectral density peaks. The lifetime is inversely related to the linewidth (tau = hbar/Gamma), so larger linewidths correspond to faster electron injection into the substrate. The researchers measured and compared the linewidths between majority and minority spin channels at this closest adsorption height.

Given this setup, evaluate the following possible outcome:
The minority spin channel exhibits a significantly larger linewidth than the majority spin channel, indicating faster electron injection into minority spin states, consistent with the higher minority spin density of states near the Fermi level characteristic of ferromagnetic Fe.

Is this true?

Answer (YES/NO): YES